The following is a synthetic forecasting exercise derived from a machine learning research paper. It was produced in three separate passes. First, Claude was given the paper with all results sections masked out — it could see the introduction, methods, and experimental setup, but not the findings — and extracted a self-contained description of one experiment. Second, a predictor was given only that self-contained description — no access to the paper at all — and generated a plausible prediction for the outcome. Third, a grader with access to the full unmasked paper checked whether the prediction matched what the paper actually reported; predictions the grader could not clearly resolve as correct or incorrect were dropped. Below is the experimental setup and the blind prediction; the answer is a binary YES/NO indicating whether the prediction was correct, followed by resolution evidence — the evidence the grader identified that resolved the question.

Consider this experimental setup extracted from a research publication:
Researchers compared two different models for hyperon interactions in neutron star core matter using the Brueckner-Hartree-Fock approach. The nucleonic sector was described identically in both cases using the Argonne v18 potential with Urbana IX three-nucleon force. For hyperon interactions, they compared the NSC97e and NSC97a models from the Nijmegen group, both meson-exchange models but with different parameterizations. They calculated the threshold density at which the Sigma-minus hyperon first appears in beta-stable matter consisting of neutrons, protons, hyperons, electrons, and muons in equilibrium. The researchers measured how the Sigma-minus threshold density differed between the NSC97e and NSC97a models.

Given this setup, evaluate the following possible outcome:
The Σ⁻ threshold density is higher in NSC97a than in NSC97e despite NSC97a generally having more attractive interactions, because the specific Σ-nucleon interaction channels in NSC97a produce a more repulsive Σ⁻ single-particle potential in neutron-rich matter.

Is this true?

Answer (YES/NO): YES